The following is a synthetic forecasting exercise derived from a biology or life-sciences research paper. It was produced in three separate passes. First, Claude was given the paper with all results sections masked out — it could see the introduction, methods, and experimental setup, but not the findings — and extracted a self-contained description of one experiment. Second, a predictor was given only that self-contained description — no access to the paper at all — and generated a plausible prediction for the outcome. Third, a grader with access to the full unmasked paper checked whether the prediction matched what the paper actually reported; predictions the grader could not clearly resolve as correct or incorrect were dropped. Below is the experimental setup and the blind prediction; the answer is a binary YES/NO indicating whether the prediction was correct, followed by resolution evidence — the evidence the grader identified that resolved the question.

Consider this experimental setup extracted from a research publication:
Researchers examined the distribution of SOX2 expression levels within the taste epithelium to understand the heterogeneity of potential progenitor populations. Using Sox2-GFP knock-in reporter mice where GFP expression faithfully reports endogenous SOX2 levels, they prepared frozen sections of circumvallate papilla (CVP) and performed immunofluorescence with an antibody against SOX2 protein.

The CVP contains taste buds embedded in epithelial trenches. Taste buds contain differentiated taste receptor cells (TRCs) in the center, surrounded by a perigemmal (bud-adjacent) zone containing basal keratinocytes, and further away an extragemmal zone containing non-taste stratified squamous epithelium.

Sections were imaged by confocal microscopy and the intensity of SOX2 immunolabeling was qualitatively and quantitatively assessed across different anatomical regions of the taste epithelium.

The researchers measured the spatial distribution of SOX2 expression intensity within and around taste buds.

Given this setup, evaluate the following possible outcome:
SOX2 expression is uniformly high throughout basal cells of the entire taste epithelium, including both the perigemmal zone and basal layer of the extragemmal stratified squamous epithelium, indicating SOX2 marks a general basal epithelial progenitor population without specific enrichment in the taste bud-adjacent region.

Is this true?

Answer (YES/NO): NO